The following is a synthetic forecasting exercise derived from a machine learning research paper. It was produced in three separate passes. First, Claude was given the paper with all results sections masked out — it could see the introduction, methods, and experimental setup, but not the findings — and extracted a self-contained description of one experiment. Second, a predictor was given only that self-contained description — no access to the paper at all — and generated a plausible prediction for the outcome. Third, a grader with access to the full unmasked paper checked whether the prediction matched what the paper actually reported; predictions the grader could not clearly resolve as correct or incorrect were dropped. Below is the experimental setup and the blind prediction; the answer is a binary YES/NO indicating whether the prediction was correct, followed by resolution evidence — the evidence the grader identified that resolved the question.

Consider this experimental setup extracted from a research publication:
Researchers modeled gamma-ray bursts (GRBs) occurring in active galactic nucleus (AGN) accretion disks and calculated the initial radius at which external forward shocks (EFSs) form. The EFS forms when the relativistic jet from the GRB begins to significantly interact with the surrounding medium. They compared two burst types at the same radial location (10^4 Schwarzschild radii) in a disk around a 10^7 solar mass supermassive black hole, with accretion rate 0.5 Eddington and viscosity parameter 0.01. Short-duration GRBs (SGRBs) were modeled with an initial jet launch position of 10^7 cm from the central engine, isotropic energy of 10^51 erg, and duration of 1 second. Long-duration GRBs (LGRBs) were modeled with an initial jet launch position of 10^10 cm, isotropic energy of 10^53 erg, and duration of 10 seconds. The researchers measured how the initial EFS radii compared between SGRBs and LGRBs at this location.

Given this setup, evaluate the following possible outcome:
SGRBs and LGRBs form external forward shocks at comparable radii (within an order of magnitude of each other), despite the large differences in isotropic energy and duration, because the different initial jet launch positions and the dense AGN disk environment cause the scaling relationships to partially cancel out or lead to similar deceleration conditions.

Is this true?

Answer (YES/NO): YES